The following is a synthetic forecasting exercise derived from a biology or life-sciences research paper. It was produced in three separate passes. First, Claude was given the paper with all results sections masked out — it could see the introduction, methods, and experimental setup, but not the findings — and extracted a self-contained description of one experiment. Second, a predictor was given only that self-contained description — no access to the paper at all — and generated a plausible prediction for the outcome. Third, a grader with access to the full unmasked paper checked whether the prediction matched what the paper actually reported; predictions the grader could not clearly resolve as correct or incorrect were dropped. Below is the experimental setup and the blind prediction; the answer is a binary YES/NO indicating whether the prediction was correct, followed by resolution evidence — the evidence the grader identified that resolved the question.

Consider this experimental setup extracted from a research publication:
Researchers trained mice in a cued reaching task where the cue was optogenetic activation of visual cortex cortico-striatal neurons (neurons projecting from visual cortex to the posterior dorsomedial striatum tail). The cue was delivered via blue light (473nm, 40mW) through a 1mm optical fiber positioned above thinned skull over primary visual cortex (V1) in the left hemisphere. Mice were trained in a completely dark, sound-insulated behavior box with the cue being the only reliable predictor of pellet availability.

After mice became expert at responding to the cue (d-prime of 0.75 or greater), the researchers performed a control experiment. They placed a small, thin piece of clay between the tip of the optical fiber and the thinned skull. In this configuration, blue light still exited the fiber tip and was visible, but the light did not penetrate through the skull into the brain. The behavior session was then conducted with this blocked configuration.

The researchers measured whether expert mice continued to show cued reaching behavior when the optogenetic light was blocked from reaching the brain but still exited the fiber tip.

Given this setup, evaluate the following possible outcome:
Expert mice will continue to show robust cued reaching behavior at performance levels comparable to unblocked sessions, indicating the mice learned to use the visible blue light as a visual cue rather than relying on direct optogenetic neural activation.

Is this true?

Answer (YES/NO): NO